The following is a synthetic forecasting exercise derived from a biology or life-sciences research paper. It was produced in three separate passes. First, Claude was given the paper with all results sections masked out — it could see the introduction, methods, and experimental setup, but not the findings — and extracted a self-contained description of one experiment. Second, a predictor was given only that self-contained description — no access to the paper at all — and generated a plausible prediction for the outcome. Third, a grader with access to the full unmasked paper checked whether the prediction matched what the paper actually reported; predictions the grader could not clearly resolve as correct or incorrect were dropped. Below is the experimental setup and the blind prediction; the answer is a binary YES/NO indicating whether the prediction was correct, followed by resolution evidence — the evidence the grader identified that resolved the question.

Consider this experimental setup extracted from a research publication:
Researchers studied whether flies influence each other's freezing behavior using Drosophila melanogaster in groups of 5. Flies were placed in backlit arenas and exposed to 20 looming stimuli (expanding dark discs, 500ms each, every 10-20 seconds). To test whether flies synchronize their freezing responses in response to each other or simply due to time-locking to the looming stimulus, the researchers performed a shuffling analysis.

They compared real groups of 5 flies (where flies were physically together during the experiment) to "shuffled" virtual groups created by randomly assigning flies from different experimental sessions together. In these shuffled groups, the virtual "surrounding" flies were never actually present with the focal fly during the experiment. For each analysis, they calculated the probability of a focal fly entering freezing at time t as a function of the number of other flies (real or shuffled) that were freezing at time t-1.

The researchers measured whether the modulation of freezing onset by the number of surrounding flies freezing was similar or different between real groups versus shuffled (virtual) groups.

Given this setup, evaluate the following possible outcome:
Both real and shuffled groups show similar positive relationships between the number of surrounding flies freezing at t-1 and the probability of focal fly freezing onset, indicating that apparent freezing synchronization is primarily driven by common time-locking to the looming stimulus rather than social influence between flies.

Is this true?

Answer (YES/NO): NO